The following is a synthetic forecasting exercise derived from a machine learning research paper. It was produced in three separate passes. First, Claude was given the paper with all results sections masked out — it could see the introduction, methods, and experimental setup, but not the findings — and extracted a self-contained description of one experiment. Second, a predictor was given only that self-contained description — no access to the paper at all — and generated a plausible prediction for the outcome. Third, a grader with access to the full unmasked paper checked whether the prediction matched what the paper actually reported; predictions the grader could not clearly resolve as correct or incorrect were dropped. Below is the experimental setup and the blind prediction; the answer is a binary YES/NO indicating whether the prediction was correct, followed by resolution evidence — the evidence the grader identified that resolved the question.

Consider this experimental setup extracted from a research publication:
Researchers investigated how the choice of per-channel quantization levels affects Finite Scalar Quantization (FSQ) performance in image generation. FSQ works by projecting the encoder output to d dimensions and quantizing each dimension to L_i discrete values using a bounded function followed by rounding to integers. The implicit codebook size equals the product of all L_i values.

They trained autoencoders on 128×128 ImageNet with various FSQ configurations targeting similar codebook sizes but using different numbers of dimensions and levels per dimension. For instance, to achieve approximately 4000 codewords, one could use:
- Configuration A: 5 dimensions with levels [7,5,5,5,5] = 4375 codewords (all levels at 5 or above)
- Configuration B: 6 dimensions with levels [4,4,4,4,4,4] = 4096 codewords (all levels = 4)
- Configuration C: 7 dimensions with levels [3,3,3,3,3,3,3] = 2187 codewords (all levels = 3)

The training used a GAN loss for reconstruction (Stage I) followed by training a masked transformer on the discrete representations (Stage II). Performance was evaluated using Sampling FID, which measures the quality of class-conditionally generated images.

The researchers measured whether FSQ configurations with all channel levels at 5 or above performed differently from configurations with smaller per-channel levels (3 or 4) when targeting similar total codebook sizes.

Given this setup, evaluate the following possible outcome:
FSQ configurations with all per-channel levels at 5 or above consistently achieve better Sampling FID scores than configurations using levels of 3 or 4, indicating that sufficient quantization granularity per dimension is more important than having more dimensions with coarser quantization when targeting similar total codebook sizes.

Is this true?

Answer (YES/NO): YES